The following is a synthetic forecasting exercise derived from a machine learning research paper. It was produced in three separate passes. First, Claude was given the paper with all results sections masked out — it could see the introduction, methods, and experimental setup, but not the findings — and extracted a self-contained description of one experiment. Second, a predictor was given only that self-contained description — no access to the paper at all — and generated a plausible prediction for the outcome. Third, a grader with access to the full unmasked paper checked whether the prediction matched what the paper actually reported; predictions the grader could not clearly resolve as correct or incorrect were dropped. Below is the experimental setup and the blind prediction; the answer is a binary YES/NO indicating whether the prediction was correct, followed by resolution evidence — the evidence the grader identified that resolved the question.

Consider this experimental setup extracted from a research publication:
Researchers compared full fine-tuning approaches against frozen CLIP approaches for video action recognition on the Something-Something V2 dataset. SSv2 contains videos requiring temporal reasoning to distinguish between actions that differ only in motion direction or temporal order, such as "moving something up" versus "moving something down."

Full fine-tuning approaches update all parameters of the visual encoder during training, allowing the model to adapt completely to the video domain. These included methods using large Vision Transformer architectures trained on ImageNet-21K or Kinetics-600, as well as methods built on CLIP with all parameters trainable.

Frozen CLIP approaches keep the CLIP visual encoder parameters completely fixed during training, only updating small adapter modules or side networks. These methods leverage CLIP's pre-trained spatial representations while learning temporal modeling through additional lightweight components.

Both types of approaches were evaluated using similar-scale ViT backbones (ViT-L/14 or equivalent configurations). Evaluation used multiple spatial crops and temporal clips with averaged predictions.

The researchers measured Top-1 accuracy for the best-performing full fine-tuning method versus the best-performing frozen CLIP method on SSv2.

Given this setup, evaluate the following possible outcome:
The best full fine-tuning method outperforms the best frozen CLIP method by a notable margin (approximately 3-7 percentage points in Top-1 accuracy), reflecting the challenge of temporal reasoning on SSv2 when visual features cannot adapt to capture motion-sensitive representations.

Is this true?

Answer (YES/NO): NO